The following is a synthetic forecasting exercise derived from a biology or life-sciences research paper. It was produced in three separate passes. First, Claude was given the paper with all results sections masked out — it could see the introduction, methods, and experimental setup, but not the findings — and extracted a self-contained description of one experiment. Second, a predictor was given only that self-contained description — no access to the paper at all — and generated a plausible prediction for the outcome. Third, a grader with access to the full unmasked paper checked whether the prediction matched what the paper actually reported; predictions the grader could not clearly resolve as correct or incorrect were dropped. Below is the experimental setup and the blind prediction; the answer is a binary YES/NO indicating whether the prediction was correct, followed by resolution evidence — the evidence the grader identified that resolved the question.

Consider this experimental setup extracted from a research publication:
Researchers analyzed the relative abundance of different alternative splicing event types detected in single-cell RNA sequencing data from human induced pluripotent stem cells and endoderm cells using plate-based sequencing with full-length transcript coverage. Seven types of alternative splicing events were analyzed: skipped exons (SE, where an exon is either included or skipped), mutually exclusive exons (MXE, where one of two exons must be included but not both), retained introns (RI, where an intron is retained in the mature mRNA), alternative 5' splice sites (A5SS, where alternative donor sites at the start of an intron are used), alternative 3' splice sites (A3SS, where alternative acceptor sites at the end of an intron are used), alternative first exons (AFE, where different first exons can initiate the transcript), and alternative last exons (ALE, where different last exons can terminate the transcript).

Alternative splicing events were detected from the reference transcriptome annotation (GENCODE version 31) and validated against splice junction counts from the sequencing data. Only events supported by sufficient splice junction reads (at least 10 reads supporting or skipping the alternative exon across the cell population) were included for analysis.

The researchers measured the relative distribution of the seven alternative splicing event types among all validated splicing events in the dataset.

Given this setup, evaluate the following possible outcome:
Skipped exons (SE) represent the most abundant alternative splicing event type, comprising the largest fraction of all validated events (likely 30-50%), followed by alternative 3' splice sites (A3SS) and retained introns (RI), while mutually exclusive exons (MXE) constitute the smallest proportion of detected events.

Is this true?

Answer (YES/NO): NO